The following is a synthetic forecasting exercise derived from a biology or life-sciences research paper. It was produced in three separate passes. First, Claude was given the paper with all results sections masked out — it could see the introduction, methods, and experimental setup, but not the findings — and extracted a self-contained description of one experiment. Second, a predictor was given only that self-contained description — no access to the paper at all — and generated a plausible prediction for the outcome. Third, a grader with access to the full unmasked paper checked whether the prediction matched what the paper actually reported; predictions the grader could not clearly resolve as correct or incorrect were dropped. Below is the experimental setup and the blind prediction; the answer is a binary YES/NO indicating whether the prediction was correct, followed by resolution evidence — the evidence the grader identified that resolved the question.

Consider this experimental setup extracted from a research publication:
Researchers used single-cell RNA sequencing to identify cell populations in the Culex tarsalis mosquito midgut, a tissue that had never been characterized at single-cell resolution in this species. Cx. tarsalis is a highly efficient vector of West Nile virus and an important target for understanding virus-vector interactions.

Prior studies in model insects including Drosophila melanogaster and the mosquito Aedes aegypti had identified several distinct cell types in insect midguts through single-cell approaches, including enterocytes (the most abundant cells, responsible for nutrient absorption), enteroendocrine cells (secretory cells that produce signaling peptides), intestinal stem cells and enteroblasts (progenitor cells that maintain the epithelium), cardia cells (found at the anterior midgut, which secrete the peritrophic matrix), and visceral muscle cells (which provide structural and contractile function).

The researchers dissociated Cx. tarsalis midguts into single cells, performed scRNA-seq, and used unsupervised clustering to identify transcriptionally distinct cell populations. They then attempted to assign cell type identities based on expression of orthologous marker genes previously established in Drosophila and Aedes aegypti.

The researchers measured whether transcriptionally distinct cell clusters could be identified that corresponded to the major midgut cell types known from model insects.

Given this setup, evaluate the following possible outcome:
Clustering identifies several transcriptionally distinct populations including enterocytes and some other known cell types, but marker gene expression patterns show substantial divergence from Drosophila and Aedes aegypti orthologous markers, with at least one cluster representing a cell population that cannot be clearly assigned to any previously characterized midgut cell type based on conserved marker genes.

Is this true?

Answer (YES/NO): NO